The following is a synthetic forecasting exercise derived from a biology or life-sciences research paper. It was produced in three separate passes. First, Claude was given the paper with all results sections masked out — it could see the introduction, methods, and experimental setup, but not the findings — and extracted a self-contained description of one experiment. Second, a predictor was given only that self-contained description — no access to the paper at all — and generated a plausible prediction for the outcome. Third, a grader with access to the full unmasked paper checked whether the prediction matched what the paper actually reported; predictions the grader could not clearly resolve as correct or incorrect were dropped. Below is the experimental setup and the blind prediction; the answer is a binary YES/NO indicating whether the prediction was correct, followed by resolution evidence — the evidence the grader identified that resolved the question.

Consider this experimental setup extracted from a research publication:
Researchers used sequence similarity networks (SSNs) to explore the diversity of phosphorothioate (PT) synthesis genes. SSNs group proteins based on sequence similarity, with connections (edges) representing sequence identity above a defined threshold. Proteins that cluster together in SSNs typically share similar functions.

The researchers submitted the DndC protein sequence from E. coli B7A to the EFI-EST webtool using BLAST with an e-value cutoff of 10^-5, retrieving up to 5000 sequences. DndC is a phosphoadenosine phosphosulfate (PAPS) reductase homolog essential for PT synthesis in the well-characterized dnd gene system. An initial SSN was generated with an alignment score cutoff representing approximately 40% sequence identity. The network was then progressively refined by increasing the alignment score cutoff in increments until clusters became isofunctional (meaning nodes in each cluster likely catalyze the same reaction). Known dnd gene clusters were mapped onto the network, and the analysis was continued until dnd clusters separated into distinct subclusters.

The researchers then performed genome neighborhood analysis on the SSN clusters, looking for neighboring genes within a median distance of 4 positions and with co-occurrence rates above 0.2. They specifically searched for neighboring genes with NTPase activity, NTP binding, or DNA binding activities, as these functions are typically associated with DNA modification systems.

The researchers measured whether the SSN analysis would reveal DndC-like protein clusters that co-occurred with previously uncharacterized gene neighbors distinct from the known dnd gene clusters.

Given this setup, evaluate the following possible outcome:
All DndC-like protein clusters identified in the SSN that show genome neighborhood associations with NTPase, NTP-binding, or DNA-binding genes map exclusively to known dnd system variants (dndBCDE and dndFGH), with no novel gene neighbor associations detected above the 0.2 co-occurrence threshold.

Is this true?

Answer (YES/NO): NO